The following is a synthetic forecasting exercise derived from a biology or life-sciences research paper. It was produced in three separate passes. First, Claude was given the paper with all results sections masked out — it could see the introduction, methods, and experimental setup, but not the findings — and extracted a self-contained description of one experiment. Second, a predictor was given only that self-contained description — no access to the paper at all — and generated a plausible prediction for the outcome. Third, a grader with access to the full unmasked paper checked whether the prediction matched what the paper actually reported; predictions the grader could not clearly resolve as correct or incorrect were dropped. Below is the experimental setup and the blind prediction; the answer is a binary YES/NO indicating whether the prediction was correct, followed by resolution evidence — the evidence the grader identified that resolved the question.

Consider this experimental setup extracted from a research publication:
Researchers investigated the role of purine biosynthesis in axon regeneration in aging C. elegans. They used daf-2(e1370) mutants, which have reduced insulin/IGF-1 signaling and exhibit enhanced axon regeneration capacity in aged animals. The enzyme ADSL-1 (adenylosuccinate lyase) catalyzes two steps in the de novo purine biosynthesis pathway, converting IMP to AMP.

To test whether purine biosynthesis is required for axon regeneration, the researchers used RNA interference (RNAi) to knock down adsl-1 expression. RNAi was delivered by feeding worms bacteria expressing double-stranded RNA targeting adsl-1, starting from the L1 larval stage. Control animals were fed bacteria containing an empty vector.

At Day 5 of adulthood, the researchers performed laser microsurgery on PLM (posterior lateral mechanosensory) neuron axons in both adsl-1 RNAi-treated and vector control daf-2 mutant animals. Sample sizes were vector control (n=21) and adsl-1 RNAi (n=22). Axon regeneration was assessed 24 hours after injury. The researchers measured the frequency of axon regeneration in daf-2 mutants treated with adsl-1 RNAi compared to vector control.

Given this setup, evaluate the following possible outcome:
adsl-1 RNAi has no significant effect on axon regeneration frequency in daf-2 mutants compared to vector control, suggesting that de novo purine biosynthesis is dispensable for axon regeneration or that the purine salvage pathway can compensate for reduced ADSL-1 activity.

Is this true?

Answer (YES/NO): NO